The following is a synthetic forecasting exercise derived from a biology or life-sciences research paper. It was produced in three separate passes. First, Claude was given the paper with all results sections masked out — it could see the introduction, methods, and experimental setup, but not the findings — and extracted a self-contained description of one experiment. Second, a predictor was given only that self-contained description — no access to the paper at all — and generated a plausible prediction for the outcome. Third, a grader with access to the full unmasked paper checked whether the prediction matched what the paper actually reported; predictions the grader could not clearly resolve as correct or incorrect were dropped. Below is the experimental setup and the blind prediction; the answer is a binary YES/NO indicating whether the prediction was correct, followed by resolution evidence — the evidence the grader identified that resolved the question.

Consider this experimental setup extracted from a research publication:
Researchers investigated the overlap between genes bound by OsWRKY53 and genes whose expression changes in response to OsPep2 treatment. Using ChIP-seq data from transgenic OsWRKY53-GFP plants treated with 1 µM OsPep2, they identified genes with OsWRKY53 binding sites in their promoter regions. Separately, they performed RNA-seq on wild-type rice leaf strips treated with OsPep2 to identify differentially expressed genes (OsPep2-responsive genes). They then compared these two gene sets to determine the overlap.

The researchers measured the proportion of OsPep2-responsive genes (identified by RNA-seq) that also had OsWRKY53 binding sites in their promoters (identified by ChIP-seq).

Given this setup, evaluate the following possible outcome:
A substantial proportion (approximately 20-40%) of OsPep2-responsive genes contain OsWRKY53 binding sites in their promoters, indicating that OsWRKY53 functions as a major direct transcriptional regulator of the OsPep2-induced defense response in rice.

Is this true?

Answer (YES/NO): NO